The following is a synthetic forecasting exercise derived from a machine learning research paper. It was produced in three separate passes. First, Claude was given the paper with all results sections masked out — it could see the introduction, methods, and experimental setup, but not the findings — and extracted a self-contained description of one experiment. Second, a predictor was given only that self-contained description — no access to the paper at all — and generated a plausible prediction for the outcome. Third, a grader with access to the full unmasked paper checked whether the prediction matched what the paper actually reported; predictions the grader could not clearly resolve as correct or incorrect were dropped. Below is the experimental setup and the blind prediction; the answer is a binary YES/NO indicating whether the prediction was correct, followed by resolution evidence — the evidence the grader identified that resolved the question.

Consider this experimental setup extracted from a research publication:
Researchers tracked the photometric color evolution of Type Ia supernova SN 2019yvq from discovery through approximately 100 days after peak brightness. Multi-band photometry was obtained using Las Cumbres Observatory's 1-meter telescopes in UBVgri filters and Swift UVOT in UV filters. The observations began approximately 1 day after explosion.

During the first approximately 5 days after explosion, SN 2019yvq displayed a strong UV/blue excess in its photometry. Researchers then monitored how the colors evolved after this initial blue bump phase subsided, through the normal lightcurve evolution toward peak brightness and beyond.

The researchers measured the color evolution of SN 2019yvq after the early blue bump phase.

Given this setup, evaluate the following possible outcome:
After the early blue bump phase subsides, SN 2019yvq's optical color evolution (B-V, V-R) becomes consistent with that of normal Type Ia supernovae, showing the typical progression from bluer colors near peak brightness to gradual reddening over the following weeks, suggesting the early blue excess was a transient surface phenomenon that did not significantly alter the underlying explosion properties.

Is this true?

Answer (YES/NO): NO